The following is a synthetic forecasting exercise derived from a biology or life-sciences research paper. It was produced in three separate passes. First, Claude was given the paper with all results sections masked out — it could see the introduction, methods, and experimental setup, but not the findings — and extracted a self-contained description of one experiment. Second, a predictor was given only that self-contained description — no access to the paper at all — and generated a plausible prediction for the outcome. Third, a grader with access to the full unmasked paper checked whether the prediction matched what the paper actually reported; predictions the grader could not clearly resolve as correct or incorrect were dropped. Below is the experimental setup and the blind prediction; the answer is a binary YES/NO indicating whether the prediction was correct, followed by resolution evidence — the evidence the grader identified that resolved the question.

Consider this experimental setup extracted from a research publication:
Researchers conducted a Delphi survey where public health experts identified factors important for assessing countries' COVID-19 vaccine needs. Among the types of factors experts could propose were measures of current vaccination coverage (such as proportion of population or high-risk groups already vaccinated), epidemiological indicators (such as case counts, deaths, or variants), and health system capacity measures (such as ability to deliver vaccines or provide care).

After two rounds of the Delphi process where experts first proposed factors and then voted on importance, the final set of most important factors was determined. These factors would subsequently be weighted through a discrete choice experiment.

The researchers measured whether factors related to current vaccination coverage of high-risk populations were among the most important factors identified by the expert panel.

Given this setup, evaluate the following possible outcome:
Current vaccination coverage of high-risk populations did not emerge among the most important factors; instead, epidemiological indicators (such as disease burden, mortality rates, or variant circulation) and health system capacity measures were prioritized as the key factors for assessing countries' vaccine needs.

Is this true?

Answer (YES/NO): NO